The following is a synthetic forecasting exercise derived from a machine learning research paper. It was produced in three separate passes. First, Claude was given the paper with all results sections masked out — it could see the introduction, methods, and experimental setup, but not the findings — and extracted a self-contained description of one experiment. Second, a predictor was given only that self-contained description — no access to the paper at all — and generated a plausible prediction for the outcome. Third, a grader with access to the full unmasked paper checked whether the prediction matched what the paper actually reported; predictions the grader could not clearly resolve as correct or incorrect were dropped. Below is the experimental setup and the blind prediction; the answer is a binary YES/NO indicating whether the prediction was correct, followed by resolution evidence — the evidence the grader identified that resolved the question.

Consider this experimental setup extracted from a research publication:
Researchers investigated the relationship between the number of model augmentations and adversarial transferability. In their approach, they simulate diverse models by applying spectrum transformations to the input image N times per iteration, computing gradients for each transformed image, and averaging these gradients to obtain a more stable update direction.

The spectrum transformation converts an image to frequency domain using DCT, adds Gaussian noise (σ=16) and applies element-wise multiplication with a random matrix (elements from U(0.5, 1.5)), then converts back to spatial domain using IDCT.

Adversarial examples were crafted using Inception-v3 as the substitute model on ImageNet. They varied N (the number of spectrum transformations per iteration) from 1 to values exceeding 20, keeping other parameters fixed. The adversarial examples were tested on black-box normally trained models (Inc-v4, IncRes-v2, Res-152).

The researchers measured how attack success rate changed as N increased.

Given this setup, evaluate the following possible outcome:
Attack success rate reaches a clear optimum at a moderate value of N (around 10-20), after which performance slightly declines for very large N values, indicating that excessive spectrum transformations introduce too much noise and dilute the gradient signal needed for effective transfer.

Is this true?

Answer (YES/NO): NO